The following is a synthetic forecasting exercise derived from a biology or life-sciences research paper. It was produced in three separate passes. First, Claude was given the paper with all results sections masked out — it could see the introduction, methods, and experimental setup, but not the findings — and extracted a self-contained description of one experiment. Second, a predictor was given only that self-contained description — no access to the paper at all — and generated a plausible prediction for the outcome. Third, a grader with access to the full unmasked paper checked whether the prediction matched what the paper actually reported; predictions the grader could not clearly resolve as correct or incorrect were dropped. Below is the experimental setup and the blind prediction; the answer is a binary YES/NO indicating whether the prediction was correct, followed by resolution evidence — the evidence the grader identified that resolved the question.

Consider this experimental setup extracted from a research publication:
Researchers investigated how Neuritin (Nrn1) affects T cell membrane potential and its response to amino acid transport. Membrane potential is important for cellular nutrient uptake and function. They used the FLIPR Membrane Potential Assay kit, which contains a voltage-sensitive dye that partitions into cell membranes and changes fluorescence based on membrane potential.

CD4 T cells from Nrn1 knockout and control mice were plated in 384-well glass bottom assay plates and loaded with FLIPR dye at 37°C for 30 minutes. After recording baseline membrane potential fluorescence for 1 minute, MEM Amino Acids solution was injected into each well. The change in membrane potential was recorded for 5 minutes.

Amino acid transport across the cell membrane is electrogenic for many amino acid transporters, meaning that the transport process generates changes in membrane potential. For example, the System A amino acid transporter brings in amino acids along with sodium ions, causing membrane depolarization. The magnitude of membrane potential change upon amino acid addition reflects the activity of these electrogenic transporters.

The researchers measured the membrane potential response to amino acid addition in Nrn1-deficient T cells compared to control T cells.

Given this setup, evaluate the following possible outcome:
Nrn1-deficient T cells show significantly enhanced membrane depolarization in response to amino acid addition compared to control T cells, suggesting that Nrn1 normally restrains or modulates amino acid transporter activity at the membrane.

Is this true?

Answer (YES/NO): YES